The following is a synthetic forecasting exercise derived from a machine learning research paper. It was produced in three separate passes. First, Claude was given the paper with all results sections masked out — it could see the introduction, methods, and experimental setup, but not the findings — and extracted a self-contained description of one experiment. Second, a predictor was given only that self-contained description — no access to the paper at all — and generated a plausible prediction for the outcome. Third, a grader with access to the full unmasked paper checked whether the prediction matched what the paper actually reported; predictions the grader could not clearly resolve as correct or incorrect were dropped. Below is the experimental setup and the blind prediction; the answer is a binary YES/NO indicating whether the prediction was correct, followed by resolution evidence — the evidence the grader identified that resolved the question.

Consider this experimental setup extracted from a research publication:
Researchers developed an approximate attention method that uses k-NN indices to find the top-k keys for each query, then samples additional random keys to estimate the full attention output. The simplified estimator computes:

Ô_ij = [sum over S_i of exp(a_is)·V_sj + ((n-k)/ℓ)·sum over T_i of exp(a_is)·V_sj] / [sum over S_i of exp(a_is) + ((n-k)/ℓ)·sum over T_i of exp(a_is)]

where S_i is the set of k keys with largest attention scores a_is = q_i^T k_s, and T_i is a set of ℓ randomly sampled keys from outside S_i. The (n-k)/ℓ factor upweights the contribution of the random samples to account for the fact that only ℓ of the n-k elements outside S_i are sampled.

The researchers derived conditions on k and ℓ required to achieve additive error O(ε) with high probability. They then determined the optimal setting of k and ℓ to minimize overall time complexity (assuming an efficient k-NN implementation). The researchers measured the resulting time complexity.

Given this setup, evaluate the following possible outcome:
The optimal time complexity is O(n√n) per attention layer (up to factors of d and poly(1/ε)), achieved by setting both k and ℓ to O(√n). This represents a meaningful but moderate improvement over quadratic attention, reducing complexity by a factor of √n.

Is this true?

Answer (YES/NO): NO